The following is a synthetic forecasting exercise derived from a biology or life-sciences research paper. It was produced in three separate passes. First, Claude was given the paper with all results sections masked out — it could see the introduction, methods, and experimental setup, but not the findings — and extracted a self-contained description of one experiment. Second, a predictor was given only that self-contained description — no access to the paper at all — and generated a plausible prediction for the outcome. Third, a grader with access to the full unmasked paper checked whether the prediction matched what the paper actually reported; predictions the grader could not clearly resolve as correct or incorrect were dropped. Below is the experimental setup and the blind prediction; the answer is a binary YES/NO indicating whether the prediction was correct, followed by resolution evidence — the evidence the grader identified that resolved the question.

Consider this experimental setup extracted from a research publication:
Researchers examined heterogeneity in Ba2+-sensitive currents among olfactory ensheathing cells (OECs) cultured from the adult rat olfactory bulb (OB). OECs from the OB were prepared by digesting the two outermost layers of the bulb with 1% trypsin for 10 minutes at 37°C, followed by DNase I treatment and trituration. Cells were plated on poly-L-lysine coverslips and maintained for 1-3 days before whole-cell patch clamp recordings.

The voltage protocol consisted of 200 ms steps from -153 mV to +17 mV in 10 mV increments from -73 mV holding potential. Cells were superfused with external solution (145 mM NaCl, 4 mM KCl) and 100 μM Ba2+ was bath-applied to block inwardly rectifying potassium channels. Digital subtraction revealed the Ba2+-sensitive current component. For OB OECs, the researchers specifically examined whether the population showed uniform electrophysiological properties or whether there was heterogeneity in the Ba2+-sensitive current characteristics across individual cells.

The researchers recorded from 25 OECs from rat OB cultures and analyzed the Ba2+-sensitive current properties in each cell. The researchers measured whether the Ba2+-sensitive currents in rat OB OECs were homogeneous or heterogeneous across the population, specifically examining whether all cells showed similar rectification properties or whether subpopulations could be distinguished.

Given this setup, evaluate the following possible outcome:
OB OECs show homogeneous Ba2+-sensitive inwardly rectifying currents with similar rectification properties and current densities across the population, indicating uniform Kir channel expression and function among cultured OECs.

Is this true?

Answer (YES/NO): NO